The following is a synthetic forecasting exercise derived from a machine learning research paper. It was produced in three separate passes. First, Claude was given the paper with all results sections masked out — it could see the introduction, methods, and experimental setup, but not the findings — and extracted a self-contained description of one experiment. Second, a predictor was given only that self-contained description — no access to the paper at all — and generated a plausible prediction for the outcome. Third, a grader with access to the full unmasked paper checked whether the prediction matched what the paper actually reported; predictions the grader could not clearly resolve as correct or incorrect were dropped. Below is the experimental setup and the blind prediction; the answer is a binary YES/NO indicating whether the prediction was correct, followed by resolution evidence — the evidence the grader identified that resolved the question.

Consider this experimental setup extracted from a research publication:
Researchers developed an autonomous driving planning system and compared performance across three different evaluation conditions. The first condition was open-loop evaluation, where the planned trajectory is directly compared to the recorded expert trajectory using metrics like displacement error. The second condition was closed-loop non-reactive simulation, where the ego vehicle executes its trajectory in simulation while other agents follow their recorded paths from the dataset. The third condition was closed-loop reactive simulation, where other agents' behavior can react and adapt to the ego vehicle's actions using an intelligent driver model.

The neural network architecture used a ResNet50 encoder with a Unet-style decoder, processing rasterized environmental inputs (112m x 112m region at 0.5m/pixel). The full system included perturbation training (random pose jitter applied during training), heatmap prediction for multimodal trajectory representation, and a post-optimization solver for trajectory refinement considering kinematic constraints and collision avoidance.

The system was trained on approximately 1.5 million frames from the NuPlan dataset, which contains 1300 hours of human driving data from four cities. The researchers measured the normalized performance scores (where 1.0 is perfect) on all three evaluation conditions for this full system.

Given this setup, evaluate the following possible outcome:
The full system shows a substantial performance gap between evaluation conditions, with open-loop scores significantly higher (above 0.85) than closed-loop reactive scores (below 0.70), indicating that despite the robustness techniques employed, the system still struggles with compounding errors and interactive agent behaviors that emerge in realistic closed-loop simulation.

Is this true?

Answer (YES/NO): NO